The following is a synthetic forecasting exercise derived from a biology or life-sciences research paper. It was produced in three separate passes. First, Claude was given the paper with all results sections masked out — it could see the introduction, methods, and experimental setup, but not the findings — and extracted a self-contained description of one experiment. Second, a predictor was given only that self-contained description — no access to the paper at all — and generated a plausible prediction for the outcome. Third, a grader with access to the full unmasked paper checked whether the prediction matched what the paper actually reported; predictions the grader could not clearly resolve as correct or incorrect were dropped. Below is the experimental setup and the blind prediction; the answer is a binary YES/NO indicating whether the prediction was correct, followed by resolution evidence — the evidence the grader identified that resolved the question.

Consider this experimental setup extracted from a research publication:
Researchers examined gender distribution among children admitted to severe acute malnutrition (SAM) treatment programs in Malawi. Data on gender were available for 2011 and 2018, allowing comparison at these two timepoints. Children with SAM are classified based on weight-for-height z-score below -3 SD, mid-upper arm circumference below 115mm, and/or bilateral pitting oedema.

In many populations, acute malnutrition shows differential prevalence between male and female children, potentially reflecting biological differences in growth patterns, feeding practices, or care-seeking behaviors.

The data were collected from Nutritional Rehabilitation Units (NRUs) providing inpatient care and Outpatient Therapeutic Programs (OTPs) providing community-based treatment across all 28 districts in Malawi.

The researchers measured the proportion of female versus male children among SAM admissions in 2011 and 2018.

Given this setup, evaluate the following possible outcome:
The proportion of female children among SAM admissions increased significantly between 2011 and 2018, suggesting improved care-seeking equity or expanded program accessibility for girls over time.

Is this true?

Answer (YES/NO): NO